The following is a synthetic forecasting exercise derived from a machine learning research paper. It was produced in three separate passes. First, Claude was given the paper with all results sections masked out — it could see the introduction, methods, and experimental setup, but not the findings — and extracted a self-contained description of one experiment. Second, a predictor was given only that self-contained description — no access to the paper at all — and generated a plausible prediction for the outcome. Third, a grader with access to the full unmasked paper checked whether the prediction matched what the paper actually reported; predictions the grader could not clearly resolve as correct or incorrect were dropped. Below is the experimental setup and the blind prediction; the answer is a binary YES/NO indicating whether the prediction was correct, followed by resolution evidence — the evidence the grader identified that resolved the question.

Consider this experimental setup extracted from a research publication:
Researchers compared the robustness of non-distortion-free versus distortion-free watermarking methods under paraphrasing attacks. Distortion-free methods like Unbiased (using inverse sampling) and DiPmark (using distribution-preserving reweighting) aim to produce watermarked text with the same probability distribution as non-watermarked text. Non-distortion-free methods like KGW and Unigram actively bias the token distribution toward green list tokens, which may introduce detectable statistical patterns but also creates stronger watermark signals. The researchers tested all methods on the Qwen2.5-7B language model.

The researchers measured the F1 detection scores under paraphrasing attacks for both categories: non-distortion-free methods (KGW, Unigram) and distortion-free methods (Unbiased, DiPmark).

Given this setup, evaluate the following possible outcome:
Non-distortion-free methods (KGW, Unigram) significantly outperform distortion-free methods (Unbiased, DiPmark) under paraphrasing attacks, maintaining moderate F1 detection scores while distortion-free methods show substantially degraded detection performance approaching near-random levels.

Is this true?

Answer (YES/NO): NO